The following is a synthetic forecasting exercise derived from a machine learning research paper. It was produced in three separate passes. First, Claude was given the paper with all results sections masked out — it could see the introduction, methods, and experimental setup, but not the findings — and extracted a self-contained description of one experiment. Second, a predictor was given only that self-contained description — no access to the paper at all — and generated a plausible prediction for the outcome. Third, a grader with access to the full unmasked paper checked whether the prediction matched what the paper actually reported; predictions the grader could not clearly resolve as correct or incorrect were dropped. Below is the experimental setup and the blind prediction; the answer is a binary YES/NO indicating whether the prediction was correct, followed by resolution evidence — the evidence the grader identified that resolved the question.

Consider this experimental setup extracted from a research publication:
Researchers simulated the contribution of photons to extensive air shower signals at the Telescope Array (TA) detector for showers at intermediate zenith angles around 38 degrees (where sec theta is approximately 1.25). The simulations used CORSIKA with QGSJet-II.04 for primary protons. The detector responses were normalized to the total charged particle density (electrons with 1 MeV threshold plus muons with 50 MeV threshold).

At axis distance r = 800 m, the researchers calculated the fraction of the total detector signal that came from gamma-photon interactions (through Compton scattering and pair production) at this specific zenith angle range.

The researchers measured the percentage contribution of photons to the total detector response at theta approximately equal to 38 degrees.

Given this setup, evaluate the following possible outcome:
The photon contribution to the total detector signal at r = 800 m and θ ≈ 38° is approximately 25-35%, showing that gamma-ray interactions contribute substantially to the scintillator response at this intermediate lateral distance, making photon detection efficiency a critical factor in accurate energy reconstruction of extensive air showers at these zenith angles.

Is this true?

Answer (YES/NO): YES